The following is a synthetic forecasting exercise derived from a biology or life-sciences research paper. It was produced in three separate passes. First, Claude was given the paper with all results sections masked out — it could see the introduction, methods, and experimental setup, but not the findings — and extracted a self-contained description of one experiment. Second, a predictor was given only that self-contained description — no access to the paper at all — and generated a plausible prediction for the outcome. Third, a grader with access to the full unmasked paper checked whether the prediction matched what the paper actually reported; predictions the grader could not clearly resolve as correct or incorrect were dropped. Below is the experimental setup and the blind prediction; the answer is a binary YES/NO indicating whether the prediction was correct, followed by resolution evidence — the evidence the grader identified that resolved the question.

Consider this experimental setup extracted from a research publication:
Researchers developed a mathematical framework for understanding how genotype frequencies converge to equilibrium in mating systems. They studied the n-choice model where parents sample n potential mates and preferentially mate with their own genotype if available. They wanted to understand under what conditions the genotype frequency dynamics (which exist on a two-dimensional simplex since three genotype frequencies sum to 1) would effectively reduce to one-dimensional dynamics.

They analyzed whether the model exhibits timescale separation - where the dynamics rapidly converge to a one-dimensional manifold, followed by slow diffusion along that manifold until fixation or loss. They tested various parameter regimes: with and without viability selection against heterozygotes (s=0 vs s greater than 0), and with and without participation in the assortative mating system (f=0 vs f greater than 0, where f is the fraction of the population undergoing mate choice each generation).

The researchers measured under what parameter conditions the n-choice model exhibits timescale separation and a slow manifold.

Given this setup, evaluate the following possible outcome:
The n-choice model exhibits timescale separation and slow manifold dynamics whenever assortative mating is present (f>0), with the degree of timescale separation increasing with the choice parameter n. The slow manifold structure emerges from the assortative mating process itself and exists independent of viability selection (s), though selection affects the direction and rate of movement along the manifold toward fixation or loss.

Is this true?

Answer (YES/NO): NO